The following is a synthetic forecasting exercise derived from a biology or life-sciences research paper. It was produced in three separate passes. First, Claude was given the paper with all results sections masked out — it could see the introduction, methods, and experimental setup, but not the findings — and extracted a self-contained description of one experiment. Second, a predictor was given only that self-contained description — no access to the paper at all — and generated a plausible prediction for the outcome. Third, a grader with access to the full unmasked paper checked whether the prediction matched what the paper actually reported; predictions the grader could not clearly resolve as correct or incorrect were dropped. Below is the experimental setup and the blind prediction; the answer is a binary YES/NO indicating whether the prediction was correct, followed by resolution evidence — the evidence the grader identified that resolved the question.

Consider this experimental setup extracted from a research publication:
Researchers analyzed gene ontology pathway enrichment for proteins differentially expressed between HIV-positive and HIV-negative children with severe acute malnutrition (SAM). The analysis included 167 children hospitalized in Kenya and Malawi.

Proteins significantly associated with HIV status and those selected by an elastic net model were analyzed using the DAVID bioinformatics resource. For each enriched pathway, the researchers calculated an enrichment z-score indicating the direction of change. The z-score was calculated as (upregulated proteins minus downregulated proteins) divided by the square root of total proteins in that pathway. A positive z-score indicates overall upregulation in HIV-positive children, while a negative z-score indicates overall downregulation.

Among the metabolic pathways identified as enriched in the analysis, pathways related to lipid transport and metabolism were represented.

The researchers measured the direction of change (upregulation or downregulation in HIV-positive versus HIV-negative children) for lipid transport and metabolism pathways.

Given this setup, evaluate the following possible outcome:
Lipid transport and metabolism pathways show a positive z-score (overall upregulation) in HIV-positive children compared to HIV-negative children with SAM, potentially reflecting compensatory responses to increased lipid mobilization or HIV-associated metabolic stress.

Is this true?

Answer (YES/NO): YES